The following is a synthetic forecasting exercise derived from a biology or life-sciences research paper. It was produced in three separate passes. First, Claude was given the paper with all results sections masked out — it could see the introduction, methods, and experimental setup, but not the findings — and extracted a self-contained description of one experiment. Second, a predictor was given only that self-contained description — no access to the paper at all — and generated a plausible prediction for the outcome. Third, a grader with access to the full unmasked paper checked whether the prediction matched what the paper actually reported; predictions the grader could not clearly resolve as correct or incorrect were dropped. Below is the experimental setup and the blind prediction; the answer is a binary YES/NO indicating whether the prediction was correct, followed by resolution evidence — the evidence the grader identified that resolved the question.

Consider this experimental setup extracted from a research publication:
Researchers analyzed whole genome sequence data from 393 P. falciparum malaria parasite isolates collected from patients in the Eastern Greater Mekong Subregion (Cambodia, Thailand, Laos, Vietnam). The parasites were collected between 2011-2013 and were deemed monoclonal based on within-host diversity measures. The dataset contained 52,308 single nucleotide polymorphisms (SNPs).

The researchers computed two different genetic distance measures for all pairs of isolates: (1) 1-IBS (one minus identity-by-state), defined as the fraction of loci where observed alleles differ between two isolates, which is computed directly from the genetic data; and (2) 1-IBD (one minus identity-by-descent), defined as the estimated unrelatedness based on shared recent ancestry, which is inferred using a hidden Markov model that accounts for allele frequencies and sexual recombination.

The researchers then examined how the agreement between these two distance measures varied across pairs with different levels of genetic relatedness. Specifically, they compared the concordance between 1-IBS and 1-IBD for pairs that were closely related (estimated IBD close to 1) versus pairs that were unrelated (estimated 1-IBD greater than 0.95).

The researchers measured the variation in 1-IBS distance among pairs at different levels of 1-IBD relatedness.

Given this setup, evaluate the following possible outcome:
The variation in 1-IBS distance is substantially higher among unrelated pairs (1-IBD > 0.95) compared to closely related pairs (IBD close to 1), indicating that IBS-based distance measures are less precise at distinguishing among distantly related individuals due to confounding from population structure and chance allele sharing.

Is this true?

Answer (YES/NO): YES